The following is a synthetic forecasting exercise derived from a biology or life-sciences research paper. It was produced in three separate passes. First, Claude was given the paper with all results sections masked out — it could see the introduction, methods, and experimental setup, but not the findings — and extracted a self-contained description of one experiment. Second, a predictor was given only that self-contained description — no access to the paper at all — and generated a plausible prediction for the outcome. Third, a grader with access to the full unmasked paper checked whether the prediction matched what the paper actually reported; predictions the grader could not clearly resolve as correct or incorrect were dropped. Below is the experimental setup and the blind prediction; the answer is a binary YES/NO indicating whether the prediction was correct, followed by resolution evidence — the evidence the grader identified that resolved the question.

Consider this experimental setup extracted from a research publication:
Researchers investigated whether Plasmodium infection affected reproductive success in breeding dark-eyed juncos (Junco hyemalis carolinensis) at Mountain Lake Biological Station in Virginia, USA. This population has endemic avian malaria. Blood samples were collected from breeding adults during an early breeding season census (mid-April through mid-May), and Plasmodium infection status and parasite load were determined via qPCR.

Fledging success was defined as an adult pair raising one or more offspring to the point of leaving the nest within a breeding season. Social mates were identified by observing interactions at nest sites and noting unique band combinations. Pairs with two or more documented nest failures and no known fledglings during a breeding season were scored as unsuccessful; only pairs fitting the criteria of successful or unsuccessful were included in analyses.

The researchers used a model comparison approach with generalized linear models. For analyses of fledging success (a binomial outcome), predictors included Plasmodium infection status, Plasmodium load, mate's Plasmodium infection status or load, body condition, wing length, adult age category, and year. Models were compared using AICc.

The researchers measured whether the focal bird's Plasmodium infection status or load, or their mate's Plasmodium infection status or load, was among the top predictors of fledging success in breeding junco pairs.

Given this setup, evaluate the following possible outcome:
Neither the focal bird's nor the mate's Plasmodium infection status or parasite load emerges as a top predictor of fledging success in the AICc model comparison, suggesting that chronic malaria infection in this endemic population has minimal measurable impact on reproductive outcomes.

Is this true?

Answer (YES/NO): YES